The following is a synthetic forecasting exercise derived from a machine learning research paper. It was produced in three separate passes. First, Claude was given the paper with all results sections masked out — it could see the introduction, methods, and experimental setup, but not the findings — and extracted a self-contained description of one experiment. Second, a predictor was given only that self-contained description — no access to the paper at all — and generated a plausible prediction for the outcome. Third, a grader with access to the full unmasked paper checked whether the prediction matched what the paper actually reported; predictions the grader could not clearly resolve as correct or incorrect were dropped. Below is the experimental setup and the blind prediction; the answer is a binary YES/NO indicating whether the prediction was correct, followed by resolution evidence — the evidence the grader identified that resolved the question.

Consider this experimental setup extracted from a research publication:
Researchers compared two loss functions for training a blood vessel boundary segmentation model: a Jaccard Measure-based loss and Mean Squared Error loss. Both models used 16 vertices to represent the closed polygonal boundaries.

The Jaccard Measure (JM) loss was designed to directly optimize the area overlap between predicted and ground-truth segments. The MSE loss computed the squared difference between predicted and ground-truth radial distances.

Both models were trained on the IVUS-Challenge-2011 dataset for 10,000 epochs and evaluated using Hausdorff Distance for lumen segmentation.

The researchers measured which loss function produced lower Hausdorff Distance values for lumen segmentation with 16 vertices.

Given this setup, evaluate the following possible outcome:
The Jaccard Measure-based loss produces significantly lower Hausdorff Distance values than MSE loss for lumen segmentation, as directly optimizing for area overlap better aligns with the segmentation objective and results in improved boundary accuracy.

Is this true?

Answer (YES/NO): NO